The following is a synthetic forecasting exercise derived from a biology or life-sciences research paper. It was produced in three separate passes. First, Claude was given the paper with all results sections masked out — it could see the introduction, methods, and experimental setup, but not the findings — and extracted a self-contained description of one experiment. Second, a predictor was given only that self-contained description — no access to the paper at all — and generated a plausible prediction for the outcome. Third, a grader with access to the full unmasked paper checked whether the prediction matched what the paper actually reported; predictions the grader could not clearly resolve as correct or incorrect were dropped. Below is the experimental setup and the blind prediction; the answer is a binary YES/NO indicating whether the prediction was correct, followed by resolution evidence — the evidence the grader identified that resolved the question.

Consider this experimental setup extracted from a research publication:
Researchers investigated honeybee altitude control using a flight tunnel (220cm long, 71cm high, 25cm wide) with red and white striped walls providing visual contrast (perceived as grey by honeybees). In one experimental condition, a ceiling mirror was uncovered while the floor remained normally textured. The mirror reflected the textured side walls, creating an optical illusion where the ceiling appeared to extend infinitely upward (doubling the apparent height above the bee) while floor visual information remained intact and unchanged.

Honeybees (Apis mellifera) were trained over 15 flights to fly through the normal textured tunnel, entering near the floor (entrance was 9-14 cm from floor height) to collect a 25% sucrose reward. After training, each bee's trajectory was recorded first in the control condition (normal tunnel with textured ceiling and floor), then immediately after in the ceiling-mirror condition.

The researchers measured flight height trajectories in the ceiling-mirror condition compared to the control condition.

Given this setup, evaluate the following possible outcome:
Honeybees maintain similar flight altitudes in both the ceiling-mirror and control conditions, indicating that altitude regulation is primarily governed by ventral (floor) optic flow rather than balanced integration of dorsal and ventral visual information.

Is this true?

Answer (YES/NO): YES